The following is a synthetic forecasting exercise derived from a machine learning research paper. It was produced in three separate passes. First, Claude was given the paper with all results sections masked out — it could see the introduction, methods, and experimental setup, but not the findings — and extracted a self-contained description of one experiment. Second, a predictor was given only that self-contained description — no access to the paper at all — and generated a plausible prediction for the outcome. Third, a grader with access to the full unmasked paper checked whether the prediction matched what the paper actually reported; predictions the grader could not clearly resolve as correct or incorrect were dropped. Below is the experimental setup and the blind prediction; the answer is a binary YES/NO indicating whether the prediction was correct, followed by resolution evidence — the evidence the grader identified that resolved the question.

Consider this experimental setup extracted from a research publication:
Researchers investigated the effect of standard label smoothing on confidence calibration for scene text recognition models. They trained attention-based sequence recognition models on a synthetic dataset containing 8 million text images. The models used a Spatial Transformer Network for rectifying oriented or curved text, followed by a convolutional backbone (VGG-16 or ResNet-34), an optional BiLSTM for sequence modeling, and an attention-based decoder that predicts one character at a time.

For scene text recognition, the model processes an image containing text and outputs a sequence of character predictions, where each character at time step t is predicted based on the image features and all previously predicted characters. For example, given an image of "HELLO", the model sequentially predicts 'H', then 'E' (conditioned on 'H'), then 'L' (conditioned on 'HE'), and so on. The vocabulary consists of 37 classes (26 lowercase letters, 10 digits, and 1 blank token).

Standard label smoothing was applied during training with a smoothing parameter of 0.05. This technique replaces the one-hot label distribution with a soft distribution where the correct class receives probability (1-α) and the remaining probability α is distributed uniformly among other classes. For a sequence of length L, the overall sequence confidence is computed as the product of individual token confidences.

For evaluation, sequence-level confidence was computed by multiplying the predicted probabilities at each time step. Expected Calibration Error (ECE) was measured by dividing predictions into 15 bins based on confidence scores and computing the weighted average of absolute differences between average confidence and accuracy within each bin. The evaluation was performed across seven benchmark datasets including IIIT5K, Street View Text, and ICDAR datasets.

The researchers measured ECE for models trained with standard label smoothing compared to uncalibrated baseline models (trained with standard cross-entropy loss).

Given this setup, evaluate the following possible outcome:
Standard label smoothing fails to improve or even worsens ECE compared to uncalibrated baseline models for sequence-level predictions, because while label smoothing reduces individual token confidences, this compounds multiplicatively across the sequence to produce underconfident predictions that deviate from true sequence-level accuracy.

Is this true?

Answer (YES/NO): YES